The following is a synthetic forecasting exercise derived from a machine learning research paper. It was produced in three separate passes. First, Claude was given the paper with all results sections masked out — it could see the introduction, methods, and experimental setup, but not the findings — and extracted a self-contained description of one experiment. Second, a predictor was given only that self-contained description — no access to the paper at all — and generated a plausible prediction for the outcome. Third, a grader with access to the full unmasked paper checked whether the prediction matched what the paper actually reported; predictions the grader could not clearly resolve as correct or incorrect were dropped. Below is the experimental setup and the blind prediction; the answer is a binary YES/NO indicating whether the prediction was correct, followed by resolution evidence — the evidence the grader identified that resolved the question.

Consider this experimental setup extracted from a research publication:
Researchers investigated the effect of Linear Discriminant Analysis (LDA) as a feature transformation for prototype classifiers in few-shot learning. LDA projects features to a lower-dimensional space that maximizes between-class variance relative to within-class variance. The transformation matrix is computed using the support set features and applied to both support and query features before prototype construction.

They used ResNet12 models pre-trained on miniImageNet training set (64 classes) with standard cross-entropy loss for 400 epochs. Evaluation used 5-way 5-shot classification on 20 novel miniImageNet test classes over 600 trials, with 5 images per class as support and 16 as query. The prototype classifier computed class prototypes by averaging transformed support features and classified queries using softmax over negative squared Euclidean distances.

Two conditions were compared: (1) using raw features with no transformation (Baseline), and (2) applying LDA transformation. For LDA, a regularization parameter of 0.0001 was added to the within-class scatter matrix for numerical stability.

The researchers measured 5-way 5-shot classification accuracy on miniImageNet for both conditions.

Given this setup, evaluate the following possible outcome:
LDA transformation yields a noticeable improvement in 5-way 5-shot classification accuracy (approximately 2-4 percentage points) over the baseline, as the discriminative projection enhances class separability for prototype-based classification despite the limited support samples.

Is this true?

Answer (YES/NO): NO